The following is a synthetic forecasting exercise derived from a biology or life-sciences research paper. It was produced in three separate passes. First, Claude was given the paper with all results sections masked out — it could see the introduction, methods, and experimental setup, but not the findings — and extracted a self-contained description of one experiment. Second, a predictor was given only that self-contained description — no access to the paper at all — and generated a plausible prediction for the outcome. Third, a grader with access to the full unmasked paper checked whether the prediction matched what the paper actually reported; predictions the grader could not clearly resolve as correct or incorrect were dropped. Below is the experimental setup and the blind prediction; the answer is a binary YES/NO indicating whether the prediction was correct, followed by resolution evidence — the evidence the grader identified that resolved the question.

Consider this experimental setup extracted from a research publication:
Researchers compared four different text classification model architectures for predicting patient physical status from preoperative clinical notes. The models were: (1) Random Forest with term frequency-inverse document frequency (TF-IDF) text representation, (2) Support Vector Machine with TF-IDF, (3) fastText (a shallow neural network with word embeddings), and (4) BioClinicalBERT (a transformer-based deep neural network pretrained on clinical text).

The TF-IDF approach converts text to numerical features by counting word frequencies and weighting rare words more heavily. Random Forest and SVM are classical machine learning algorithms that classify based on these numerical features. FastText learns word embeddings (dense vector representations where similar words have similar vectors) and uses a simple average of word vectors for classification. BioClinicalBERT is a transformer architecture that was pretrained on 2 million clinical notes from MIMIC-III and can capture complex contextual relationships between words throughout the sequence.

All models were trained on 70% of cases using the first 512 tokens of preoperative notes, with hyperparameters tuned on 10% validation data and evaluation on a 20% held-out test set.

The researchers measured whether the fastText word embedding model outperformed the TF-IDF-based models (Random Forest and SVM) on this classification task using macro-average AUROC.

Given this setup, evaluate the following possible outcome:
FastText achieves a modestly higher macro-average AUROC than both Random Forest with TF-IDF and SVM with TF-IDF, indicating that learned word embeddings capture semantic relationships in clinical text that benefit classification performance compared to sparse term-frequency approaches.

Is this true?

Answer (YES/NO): YES